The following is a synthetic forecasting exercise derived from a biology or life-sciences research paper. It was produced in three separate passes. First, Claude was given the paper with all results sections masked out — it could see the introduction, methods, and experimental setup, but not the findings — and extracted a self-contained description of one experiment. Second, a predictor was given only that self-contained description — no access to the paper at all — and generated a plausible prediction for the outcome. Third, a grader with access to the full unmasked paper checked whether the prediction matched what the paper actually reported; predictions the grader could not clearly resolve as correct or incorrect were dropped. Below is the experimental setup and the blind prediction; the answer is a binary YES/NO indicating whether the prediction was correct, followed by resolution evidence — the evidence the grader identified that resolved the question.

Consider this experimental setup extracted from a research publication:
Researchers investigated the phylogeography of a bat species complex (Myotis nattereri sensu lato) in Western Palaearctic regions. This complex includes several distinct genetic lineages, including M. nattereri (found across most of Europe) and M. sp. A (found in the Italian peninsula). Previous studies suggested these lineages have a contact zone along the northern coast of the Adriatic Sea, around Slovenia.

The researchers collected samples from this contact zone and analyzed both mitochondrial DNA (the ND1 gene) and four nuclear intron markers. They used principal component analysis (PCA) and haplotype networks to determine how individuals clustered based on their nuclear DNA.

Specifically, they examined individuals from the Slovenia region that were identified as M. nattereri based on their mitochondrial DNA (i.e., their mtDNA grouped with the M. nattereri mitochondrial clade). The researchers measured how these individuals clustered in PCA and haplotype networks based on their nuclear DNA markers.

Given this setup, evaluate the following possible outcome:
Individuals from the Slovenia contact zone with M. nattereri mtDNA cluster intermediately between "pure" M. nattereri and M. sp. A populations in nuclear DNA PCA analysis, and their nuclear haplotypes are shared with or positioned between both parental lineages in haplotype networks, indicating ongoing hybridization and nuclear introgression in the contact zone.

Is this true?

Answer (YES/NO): NO